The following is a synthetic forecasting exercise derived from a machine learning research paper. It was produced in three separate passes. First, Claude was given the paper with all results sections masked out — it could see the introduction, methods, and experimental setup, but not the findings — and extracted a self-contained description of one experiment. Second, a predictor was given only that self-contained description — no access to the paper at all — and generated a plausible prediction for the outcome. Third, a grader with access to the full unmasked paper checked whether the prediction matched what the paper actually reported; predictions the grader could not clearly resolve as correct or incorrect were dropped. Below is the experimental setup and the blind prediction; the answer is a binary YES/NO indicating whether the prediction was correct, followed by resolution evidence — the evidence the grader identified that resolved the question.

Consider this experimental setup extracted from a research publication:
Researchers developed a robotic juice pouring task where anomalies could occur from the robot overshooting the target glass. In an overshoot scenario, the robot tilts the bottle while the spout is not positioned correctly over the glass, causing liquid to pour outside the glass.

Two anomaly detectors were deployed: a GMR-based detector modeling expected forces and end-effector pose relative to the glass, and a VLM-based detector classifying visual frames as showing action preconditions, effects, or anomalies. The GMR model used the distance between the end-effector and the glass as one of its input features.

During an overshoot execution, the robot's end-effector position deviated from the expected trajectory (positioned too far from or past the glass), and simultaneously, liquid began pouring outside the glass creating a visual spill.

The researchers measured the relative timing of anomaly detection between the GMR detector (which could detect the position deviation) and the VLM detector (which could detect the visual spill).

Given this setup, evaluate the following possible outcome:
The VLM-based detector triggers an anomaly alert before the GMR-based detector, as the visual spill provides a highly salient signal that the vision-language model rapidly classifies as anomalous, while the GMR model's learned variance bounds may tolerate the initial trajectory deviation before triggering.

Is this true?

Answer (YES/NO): NO